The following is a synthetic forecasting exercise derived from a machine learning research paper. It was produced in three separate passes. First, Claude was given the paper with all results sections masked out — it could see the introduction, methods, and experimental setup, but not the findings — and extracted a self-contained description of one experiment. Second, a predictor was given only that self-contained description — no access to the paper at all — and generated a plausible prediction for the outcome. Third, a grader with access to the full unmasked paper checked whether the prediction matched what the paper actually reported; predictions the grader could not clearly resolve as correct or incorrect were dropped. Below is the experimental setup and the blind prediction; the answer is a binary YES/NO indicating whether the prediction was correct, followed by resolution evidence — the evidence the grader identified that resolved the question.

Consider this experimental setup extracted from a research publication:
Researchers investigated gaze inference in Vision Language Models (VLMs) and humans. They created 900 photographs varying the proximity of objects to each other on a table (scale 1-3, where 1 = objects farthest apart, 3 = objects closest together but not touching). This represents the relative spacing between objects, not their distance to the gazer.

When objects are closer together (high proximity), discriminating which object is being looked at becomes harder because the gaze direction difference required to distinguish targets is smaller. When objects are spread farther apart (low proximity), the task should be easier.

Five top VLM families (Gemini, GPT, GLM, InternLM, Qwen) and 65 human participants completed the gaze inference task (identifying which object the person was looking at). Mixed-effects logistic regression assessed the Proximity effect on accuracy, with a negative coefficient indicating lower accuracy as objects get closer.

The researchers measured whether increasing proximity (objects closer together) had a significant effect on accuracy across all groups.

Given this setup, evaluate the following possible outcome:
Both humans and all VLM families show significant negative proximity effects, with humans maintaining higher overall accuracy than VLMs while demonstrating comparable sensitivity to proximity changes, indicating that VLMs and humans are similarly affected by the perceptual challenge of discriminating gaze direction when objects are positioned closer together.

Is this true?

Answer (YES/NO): NO